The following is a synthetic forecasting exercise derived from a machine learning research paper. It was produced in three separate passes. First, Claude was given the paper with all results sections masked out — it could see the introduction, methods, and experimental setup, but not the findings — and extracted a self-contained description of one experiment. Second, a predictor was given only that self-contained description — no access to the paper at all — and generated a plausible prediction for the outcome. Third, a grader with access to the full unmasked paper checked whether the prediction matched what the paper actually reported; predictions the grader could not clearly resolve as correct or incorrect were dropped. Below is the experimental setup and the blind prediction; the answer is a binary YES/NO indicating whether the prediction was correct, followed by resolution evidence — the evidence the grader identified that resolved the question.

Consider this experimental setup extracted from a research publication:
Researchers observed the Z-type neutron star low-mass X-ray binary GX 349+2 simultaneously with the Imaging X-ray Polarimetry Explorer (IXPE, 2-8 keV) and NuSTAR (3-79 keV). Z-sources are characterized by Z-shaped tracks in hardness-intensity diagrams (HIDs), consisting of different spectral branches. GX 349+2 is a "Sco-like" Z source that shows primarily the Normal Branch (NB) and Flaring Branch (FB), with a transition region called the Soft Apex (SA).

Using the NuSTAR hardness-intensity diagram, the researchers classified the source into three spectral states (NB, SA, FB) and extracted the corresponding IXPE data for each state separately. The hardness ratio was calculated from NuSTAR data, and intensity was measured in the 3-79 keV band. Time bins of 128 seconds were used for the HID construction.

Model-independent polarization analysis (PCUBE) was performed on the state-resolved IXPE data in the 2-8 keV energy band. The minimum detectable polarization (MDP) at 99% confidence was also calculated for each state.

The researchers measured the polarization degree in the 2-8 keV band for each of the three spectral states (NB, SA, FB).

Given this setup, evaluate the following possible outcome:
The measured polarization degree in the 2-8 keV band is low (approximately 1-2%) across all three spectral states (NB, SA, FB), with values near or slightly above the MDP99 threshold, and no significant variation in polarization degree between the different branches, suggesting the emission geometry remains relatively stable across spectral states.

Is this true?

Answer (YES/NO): NO